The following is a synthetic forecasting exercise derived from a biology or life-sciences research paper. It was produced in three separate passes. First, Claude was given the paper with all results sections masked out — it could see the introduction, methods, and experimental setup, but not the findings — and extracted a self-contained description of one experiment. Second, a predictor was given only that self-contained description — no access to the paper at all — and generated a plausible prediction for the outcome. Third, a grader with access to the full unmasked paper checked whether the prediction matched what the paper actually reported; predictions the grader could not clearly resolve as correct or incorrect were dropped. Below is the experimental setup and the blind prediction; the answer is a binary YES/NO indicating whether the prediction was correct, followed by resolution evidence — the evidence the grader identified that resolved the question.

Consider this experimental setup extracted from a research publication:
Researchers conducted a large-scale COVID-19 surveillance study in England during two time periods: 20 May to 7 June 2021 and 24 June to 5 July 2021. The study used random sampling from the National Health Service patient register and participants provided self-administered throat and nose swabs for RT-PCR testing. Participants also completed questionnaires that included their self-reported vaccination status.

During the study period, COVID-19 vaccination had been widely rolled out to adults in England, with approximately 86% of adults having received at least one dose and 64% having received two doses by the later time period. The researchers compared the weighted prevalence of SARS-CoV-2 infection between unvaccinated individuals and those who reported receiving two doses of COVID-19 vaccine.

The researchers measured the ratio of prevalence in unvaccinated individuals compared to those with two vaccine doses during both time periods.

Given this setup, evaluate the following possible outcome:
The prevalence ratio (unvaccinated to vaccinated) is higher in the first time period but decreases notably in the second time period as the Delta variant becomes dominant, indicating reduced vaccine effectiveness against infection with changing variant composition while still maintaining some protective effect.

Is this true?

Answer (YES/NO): NO